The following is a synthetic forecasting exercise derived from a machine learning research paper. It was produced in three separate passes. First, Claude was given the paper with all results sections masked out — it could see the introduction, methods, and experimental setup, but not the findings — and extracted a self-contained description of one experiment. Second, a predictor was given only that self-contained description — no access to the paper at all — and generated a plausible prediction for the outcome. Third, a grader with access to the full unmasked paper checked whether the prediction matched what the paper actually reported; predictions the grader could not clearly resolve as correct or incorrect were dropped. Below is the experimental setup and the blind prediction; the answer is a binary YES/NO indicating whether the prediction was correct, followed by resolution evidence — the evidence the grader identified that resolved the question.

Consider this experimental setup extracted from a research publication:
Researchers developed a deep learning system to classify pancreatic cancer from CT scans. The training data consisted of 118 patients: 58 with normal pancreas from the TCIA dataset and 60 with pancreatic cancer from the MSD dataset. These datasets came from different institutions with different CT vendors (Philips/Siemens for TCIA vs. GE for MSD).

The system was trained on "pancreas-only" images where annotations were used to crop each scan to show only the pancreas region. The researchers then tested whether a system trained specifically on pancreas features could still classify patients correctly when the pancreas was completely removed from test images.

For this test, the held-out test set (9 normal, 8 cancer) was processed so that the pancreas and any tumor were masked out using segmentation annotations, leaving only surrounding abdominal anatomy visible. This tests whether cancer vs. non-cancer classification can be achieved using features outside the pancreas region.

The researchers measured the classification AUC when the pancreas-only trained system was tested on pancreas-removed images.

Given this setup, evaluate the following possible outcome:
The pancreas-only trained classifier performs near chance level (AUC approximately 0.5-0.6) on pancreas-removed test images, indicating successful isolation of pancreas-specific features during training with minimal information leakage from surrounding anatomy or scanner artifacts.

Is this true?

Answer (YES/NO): NO